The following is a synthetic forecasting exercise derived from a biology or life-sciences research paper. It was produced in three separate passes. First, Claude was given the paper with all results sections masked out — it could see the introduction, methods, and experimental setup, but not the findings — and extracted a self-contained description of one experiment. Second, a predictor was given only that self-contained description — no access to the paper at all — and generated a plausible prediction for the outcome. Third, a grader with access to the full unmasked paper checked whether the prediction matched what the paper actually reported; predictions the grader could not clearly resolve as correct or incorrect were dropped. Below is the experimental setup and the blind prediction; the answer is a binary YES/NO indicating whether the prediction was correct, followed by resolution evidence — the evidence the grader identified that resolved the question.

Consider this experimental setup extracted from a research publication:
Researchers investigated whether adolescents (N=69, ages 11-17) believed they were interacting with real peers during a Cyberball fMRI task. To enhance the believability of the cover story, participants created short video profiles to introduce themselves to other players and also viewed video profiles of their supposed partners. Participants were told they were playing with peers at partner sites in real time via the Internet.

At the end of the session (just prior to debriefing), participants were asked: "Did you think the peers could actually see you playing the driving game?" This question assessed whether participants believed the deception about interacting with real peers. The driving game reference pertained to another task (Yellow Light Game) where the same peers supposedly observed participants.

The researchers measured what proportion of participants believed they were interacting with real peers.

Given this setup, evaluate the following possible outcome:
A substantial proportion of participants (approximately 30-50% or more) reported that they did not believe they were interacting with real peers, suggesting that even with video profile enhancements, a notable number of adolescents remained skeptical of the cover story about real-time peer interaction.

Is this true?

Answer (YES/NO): NO